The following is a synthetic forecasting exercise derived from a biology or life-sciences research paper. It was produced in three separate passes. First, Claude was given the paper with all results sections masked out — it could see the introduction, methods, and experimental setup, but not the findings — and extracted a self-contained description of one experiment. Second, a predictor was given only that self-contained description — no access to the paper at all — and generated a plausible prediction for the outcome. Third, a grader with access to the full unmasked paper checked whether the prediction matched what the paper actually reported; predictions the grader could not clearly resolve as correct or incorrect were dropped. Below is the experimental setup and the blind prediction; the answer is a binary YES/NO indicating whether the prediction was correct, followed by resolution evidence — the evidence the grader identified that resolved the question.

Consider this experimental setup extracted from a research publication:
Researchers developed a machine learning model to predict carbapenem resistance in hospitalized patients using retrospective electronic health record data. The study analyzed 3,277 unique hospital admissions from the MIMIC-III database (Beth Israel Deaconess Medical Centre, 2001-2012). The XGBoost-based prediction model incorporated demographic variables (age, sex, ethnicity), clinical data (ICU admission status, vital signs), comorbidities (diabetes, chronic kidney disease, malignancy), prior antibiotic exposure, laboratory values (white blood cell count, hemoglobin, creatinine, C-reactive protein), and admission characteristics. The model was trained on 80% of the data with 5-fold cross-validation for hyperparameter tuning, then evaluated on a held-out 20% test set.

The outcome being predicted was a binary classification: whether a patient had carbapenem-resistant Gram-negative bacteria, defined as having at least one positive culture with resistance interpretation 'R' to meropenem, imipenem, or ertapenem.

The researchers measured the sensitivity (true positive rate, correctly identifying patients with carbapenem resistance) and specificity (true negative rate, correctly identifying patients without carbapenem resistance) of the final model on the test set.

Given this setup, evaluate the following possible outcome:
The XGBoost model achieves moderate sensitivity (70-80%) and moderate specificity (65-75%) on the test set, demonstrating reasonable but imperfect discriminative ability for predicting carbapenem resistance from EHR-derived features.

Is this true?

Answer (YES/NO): NO